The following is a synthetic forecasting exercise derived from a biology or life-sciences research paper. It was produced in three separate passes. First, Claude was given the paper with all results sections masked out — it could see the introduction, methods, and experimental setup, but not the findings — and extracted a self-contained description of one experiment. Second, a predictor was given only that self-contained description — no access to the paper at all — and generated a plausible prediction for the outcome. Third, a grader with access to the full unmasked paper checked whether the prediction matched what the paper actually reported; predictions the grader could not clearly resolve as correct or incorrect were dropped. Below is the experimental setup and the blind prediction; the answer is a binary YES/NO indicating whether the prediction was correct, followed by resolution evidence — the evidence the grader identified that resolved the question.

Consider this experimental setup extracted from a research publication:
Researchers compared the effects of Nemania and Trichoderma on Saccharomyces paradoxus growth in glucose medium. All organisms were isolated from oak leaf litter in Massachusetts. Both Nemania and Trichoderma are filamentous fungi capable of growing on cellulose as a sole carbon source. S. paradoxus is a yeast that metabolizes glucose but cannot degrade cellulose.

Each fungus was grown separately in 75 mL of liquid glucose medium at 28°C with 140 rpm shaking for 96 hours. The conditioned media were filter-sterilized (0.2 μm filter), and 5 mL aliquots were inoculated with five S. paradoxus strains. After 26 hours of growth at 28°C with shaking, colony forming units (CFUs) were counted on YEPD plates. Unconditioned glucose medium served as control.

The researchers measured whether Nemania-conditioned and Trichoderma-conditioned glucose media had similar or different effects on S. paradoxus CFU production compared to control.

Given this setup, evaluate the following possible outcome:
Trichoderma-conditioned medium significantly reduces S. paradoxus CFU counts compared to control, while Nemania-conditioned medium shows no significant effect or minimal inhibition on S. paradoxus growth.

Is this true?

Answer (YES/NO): YES